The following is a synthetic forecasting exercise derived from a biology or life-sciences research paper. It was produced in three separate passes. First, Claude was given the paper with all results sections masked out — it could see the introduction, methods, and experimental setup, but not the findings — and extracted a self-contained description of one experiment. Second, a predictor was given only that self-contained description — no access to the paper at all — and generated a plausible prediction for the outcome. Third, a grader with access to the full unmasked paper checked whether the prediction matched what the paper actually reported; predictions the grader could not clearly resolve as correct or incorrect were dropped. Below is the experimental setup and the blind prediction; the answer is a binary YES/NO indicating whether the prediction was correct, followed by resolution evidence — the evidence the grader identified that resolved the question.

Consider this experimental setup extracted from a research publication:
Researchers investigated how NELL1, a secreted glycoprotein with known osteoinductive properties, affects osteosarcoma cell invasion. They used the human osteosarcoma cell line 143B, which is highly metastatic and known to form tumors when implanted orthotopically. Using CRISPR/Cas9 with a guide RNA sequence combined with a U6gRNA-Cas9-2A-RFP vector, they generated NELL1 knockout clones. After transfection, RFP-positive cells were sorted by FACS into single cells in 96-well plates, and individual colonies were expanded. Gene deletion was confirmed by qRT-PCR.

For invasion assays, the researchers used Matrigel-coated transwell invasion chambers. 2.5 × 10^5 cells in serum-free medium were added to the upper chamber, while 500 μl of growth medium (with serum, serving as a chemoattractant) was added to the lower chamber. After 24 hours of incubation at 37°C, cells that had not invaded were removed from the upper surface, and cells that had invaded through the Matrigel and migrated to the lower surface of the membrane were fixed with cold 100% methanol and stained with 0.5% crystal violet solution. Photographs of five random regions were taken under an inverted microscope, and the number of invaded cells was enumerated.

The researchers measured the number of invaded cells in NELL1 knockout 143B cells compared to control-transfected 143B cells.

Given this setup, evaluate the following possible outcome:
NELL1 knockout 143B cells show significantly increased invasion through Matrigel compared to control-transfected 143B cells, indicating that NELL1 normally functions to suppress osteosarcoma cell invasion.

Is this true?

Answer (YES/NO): NO